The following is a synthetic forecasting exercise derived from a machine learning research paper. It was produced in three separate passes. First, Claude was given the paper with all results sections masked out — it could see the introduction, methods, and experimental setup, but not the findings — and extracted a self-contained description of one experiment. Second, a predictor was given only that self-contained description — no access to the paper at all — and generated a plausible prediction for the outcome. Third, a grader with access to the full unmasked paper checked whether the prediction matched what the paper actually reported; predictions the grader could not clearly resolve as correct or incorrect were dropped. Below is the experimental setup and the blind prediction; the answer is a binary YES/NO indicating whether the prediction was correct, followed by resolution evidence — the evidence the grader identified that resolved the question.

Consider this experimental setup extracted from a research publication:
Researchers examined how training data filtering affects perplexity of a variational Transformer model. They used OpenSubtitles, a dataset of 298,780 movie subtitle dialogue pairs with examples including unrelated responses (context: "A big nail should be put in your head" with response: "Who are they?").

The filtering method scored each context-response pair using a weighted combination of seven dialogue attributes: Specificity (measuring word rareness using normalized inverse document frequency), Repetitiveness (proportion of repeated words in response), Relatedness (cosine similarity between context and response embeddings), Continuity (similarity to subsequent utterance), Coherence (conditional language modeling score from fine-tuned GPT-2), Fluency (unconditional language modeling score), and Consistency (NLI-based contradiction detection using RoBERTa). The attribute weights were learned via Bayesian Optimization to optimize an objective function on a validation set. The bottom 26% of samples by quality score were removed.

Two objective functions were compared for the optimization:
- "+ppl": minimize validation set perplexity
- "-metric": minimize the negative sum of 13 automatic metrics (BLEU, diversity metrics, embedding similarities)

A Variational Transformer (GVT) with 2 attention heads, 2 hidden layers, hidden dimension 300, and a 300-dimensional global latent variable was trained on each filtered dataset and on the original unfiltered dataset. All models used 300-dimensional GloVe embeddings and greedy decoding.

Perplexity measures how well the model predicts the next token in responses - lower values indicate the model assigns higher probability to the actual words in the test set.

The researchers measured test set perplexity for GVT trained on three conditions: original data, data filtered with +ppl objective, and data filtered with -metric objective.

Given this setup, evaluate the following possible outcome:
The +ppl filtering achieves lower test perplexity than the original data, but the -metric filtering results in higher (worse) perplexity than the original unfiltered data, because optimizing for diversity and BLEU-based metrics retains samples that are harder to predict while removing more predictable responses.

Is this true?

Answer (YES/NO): NO